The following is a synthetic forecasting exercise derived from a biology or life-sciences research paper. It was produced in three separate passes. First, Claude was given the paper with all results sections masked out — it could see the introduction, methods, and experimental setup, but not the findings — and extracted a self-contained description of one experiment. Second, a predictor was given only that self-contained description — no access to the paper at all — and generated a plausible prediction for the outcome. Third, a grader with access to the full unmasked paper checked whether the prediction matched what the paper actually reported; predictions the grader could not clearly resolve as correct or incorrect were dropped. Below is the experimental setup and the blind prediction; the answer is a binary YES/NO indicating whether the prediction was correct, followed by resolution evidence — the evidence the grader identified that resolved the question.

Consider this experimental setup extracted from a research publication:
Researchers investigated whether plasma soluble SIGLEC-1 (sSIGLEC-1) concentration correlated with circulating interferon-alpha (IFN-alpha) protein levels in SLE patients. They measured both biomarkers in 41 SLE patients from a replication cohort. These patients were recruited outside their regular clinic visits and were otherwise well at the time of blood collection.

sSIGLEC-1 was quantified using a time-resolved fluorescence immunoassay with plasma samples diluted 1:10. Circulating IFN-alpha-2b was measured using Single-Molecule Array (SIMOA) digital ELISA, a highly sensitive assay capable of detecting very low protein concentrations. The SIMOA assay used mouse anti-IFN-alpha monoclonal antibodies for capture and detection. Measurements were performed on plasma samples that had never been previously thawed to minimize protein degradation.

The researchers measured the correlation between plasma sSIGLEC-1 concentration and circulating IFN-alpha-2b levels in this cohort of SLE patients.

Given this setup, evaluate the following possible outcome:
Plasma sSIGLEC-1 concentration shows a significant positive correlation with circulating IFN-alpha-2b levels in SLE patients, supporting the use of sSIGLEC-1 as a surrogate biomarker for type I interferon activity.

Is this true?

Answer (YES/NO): YES